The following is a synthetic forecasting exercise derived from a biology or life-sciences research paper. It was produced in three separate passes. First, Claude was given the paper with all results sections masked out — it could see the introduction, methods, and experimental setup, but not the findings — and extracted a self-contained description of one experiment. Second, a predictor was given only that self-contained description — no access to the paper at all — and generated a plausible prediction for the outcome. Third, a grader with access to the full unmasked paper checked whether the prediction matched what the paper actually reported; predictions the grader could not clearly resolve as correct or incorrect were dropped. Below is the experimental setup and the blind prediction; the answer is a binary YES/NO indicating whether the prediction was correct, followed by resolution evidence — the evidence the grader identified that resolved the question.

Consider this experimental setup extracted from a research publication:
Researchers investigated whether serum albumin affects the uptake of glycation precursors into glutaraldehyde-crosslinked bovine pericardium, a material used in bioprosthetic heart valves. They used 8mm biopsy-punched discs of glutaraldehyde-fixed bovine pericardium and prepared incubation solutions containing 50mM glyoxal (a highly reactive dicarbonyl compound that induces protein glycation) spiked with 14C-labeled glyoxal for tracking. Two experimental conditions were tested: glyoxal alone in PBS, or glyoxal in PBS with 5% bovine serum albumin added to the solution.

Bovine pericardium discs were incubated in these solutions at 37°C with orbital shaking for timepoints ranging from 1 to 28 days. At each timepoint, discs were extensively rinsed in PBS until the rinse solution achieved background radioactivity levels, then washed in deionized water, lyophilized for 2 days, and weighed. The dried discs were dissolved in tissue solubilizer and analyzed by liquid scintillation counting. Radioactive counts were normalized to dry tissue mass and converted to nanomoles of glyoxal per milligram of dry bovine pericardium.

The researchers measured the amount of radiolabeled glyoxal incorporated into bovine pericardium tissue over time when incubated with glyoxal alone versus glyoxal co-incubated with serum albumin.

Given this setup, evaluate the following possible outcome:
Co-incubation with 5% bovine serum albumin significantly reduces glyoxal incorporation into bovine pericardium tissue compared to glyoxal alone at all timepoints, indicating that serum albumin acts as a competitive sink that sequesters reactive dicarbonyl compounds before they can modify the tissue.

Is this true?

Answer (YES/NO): YES